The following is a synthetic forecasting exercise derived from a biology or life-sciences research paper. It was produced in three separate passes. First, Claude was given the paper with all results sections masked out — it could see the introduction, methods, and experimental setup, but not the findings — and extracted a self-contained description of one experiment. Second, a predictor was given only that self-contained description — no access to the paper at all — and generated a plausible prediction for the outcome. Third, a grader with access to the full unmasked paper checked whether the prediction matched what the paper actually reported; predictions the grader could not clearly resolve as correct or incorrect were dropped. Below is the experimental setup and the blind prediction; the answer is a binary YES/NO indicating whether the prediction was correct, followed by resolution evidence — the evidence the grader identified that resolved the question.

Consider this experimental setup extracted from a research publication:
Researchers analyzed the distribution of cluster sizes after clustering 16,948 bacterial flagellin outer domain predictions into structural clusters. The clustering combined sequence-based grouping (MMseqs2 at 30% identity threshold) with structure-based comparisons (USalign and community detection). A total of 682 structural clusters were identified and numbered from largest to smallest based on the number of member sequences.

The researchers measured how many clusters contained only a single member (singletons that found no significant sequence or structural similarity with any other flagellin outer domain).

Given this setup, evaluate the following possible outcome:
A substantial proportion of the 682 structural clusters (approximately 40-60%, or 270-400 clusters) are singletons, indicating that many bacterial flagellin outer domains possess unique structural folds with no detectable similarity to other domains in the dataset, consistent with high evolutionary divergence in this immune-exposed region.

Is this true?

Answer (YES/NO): YES